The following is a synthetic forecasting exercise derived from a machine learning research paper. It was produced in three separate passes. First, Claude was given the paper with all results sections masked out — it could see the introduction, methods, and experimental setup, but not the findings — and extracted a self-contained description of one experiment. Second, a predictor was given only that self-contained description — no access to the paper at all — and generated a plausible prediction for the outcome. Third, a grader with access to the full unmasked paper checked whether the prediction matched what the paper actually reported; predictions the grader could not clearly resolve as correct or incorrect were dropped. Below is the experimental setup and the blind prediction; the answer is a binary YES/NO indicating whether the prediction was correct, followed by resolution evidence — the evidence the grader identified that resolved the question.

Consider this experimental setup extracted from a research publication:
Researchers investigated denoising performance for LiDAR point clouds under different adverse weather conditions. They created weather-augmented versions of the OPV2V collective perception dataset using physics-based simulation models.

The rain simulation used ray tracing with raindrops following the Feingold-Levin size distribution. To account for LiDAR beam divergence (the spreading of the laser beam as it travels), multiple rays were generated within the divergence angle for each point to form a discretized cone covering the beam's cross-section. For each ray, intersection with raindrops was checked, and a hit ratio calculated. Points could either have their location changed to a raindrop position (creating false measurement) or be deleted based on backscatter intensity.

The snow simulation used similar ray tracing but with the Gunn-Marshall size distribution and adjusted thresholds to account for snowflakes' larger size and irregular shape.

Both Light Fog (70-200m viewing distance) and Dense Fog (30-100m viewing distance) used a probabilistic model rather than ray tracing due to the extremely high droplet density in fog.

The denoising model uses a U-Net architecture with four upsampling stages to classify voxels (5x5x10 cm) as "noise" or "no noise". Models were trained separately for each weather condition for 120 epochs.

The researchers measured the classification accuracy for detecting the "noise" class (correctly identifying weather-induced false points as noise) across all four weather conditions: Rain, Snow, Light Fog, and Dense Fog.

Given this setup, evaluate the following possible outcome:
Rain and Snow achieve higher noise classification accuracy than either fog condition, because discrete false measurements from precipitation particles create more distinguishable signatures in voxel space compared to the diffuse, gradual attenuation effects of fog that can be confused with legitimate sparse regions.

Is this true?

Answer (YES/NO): NO